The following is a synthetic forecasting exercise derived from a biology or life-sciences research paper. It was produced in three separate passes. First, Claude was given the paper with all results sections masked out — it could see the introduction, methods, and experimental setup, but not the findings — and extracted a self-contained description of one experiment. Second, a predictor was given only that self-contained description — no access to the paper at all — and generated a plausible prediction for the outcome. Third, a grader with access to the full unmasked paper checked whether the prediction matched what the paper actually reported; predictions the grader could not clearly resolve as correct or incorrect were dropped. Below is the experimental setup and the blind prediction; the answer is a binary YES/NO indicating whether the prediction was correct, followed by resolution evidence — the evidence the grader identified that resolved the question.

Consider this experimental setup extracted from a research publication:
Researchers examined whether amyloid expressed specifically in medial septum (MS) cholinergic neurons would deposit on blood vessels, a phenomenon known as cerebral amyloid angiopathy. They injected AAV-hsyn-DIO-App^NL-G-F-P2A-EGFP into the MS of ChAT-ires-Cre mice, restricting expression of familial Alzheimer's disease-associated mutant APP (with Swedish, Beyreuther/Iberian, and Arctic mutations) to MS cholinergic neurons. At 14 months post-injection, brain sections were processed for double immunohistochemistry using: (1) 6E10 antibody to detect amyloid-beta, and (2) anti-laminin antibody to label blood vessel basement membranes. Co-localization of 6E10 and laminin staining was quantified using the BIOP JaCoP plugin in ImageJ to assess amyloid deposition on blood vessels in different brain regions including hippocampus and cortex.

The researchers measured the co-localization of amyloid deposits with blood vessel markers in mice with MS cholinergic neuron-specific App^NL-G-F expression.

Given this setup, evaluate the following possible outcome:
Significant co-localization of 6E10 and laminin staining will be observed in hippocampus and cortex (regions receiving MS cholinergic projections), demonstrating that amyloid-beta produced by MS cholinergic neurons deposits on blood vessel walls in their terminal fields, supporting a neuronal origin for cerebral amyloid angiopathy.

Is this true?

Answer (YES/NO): NO